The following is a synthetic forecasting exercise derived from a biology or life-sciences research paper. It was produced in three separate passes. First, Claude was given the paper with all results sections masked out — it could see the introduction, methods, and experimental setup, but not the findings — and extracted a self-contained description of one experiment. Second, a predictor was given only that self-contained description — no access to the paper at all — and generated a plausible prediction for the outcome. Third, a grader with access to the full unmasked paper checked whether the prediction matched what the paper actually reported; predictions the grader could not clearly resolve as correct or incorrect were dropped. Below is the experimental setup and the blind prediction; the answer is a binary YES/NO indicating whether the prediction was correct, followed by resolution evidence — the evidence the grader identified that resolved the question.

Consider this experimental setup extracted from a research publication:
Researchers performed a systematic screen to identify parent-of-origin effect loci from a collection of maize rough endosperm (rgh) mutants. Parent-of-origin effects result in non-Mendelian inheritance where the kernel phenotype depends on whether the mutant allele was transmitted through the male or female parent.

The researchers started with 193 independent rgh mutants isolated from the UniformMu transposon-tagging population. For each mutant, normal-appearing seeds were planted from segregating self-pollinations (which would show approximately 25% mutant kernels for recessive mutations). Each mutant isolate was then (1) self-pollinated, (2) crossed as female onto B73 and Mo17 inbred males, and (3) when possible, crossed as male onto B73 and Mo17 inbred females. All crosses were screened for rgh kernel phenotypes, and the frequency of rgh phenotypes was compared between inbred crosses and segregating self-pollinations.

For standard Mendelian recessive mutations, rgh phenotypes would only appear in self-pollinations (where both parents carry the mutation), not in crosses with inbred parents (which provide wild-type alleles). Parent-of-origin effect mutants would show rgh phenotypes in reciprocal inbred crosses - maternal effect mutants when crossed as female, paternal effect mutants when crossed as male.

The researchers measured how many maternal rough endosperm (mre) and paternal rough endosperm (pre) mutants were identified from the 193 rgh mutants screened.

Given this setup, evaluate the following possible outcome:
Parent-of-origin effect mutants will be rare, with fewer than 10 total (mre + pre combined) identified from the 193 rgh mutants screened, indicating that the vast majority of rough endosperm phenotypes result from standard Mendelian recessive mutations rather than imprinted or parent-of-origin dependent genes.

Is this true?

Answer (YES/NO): YES